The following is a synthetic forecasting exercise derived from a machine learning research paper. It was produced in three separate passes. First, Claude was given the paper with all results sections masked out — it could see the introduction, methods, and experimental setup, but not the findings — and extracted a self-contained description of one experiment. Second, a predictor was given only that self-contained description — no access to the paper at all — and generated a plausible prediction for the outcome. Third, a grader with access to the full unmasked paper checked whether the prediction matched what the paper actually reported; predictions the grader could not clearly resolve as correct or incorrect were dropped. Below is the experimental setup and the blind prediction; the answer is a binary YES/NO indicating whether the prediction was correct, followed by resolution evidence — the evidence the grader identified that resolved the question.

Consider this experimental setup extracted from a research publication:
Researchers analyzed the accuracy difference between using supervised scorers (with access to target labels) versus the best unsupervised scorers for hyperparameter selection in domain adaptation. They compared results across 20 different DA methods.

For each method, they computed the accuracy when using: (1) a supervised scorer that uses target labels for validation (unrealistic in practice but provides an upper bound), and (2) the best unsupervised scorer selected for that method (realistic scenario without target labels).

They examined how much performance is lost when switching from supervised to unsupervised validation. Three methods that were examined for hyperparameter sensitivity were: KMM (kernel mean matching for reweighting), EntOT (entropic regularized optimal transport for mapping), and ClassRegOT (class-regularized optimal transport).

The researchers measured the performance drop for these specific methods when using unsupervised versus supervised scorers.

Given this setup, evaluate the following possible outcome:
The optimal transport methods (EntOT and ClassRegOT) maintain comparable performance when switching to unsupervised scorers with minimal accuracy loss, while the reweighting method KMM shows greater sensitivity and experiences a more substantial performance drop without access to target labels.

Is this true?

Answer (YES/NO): NO